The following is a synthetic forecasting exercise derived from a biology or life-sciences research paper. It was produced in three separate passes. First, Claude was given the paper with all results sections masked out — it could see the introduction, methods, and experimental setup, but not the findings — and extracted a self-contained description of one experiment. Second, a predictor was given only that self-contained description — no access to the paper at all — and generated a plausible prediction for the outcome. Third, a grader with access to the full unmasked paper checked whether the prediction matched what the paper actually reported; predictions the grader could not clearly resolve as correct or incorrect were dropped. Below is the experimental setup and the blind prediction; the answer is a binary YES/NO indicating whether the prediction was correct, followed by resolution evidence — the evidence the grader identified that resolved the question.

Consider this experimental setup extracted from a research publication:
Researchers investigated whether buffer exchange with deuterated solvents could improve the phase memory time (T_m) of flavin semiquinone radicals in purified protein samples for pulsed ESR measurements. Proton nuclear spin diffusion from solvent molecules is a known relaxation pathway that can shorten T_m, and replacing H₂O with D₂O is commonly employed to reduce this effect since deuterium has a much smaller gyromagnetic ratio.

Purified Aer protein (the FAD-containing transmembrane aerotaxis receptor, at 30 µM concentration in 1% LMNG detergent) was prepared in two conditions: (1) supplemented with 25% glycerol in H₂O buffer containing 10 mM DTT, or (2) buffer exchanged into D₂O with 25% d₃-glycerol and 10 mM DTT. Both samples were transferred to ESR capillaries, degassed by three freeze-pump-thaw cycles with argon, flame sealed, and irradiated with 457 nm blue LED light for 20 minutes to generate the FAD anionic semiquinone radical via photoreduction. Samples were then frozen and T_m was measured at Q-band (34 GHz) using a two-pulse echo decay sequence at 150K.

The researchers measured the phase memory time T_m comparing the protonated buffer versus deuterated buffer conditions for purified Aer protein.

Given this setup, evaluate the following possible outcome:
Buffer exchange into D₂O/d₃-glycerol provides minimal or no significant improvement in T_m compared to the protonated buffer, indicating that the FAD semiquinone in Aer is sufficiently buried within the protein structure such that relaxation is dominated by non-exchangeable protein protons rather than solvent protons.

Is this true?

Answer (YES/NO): YES